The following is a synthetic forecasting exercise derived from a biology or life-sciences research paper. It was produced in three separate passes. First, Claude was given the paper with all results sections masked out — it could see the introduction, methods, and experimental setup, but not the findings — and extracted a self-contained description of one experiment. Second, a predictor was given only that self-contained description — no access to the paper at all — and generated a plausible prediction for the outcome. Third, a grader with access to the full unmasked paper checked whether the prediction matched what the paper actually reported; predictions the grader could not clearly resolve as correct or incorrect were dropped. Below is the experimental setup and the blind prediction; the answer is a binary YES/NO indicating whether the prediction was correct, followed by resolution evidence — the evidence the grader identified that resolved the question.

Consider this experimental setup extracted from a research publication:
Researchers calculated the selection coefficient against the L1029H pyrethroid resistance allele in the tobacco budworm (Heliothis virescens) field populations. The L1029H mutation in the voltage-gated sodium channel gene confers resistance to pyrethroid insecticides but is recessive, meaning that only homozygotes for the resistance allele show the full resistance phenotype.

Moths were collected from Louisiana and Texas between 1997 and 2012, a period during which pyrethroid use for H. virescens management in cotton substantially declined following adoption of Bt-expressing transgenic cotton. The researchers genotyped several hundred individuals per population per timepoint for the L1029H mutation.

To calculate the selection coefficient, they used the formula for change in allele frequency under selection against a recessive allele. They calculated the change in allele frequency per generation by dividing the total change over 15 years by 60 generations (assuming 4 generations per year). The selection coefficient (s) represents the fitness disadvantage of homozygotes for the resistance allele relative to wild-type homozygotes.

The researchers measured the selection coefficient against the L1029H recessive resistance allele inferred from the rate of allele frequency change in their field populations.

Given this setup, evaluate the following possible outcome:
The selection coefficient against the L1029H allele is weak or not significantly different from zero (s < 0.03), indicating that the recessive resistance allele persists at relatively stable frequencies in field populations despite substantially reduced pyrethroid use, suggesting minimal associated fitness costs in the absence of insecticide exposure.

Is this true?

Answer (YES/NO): NO